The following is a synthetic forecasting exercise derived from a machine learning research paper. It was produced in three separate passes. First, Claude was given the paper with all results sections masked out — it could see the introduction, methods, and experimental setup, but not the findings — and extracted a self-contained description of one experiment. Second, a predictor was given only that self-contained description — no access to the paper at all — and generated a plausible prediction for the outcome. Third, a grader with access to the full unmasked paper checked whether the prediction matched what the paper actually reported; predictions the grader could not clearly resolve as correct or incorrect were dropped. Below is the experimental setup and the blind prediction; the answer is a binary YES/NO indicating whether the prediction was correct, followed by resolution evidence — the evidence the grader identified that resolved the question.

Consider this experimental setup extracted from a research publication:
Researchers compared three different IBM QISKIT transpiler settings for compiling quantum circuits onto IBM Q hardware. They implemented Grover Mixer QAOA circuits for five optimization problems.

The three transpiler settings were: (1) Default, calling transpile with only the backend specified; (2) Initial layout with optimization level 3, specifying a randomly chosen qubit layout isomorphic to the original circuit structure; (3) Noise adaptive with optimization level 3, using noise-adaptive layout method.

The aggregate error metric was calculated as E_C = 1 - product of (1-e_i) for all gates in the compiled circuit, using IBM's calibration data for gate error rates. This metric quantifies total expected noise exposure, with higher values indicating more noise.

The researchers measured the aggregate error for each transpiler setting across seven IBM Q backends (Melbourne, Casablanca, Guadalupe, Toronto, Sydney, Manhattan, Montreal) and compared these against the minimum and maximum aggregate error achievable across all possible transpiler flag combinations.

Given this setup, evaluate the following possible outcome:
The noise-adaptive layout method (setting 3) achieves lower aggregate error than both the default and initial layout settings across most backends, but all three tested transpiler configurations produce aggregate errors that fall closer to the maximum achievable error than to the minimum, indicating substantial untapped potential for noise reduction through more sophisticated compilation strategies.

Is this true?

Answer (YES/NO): NO